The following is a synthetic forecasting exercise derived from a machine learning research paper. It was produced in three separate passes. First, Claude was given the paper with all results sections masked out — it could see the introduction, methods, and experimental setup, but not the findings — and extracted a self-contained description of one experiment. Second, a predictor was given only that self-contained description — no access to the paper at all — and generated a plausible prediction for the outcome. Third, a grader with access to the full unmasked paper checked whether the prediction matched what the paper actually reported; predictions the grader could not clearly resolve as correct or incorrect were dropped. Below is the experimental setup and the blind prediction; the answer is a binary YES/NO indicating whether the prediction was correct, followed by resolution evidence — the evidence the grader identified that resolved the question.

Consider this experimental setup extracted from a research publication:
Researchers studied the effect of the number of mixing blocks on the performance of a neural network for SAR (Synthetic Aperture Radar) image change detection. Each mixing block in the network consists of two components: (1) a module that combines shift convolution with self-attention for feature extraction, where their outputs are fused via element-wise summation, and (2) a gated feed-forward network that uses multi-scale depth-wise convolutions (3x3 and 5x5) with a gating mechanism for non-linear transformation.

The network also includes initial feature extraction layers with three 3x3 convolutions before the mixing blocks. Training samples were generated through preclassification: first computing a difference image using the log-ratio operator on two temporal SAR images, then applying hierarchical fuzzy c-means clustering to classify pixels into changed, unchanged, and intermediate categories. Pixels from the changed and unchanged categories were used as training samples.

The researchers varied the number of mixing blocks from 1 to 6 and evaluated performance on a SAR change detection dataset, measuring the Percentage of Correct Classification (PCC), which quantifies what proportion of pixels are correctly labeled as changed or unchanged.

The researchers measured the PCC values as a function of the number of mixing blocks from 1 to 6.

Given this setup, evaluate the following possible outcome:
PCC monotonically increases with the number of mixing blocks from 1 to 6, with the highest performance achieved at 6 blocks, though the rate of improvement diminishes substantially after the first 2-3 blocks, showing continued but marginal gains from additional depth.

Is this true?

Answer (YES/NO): NO